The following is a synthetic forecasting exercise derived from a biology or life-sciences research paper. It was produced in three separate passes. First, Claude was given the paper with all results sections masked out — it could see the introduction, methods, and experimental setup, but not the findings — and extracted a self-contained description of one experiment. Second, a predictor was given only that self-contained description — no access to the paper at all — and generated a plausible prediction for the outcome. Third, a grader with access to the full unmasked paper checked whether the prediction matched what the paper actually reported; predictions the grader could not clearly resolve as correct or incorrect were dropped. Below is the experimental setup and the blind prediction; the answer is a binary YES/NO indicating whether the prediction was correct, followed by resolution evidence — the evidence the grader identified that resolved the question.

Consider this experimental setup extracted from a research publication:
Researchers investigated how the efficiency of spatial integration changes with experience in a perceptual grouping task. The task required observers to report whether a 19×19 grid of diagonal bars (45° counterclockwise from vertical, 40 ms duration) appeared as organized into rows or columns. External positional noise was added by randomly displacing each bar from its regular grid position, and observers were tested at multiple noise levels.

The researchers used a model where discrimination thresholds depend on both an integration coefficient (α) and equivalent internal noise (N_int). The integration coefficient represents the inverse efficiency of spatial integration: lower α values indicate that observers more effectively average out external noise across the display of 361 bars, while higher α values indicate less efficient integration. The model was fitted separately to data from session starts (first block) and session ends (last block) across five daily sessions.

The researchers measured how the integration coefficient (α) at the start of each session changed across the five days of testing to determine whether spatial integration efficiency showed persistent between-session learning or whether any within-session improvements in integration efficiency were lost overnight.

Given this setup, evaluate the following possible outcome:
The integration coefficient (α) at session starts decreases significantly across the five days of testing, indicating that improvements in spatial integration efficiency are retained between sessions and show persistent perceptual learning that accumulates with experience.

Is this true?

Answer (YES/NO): YES